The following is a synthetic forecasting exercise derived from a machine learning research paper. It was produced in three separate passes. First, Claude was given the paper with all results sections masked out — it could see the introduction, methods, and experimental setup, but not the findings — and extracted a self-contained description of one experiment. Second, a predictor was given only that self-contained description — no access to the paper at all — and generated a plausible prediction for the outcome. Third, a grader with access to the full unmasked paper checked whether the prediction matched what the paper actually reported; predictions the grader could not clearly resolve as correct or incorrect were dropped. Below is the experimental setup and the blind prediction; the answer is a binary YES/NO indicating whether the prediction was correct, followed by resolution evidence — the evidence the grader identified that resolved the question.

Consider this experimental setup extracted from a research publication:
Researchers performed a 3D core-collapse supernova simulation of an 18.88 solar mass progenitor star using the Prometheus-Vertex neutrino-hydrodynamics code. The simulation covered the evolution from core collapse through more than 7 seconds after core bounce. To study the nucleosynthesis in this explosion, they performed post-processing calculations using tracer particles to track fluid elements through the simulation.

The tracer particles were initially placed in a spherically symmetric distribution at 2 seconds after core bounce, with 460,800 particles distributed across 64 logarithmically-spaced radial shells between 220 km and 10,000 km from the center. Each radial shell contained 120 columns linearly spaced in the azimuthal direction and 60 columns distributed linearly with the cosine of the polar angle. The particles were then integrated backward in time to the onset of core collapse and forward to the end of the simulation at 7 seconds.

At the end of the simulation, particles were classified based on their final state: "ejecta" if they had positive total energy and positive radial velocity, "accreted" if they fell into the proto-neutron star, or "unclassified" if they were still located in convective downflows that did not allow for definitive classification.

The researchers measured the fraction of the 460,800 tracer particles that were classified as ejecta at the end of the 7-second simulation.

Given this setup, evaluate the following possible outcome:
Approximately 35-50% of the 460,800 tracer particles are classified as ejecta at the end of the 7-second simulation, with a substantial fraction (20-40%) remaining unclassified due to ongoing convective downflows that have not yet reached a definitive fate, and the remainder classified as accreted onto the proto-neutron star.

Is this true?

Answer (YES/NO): NO